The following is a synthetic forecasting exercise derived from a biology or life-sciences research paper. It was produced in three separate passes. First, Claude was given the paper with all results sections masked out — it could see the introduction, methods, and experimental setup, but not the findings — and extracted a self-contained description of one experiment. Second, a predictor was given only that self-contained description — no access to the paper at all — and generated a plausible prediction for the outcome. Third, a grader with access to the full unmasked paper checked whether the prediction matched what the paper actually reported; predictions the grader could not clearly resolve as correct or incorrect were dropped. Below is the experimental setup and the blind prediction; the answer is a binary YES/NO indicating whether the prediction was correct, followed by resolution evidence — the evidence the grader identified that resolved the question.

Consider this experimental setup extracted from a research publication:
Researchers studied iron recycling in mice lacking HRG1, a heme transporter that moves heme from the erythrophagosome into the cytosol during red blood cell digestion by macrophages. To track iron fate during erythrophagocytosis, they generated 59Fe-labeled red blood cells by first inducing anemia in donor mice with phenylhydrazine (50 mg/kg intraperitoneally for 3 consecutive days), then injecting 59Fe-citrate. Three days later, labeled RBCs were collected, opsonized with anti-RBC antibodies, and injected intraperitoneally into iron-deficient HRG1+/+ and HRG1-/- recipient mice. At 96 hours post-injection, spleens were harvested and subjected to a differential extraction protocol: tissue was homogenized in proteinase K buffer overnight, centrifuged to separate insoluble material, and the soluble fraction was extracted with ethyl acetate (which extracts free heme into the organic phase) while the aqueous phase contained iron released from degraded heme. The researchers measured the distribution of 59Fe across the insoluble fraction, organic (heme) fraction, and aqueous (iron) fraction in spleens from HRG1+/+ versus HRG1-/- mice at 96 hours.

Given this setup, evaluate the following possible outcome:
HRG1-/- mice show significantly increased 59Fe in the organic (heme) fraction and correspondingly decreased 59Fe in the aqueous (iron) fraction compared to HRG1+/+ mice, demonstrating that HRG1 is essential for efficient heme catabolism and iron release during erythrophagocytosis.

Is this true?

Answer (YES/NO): NO